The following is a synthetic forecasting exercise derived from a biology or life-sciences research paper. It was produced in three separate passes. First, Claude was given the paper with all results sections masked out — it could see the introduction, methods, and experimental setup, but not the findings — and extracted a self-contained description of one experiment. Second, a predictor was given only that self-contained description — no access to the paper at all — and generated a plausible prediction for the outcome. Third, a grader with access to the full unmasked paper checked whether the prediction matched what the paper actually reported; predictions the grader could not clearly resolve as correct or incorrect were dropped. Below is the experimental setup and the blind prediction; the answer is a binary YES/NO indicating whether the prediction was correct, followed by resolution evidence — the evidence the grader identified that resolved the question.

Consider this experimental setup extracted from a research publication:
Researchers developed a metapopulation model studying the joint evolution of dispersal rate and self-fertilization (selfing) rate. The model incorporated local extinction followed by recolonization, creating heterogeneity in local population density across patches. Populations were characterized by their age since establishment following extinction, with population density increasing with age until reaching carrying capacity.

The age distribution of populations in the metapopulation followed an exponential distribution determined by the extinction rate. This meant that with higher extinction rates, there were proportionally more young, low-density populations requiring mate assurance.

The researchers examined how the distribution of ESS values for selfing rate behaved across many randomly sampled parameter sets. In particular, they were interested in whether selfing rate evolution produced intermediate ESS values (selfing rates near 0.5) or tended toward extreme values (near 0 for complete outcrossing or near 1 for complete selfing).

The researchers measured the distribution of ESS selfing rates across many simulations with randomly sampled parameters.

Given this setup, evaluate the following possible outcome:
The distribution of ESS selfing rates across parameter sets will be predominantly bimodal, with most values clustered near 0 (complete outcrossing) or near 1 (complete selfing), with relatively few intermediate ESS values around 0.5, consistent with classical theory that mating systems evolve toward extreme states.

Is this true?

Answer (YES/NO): YES